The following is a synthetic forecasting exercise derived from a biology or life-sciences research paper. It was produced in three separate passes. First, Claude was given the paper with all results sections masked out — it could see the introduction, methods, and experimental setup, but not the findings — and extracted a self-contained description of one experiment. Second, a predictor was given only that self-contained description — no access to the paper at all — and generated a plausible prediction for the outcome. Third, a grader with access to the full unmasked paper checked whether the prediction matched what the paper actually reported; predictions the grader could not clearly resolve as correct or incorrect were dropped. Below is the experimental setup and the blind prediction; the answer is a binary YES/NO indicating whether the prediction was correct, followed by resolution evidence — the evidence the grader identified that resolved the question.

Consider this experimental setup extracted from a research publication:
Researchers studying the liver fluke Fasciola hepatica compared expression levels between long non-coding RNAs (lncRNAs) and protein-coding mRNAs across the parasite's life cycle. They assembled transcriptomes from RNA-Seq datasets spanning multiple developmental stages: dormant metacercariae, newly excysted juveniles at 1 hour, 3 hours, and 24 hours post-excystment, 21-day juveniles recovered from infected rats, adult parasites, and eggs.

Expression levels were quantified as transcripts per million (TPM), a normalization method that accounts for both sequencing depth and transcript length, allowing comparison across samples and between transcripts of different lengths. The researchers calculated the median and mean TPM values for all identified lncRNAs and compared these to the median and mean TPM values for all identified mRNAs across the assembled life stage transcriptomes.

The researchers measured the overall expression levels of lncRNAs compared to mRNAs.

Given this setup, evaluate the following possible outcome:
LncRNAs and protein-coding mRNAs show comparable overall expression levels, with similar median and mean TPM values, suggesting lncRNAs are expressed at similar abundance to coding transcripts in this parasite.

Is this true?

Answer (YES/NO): NO